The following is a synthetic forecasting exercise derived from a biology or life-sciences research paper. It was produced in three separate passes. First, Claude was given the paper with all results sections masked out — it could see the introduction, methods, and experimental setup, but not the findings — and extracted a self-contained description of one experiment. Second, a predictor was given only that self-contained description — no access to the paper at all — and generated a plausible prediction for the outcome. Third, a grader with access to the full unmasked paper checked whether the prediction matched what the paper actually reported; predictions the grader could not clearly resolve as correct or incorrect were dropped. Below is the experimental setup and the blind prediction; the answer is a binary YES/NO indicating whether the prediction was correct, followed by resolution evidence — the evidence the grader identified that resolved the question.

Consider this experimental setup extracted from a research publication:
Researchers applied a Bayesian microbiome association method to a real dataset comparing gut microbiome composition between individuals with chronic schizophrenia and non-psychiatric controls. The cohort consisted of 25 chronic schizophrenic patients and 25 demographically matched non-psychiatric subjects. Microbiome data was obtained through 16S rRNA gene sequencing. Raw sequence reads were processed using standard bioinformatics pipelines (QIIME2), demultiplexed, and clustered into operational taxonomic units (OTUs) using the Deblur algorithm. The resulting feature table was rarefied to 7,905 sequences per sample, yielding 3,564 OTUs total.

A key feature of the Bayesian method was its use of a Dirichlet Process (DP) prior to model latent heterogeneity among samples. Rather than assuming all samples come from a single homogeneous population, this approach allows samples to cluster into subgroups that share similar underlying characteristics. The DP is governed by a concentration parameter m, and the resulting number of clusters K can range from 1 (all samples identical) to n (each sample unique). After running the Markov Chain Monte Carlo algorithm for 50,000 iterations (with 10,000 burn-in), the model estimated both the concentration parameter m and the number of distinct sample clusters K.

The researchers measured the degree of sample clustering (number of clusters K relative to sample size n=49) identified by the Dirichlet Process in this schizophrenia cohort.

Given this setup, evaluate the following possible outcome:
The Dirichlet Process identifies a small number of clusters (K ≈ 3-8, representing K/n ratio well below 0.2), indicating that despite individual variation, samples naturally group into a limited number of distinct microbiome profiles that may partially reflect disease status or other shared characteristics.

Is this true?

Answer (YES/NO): NO